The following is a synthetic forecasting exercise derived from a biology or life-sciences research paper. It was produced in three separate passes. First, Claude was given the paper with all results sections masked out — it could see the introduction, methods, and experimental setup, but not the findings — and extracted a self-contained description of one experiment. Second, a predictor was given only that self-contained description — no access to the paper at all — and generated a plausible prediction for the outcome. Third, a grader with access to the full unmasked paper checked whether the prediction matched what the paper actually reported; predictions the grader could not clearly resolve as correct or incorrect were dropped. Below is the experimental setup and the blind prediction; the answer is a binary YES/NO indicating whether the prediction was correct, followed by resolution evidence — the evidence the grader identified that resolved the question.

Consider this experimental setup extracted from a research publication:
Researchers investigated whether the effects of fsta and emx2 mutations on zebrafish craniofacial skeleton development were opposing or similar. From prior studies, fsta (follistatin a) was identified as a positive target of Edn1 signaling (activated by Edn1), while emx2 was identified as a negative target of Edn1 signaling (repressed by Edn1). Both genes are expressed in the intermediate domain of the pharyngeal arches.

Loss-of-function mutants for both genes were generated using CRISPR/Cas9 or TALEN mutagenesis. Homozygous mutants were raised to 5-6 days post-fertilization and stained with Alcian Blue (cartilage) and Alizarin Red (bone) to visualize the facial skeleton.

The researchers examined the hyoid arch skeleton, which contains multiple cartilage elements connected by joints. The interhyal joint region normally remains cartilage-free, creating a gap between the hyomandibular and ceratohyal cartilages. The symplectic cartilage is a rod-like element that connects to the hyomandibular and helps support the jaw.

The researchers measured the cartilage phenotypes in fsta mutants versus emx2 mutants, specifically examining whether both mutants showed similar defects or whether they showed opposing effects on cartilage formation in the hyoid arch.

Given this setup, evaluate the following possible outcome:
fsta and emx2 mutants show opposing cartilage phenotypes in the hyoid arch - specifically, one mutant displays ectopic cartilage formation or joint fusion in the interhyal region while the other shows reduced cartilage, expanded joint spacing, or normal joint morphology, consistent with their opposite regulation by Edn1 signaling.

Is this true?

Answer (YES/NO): YES